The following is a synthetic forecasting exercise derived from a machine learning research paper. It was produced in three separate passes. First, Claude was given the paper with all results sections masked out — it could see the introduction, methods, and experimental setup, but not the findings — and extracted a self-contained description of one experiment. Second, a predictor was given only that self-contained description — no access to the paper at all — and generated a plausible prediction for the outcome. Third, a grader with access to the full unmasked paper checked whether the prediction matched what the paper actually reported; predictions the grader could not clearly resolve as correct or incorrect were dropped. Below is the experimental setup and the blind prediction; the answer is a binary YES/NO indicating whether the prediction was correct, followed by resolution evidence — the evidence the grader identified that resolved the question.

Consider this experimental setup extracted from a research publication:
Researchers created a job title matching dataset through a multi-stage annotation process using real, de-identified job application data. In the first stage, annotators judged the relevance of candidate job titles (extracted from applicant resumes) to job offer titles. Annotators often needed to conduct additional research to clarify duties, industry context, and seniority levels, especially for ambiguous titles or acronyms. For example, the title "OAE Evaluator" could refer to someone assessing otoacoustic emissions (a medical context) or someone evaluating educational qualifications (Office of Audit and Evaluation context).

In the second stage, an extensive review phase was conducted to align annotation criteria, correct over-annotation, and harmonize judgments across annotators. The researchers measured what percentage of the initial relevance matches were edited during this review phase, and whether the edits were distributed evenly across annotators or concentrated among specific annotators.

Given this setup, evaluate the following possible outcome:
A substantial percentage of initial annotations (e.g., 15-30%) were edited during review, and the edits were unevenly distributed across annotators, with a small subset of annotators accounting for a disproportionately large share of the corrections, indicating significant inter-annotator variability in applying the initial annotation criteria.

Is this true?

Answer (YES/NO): YES